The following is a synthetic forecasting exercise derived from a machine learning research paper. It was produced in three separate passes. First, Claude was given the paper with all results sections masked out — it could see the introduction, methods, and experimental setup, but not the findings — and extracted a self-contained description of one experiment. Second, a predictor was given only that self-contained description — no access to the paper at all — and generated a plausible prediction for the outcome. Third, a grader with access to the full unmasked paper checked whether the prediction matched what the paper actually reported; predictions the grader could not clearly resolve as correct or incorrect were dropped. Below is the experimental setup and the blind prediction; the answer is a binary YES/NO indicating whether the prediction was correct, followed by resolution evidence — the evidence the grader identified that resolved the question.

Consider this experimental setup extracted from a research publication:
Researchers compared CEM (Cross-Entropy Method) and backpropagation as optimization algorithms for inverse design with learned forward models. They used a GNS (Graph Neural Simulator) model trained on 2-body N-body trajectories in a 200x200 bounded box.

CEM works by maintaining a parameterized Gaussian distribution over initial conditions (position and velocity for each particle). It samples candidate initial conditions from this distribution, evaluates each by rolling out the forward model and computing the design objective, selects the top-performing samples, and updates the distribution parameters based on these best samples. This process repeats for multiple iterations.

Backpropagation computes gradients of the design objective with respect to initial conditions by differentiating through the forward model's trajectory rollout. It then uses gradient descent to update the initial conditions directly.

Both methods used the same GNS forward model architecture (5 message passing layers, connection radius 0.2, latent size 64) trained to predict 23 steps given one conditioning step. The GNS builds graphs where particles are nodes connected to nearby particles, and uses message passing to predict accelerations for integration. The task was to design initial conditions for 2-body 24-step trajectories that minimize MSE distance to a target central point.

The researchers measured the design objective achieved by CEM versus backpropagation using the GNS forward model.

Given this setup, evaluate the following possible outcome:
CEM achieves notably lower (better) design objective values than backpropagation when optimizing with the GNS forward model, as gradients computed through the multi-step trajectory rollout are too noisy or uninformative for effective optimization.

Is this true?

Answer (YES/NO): NO